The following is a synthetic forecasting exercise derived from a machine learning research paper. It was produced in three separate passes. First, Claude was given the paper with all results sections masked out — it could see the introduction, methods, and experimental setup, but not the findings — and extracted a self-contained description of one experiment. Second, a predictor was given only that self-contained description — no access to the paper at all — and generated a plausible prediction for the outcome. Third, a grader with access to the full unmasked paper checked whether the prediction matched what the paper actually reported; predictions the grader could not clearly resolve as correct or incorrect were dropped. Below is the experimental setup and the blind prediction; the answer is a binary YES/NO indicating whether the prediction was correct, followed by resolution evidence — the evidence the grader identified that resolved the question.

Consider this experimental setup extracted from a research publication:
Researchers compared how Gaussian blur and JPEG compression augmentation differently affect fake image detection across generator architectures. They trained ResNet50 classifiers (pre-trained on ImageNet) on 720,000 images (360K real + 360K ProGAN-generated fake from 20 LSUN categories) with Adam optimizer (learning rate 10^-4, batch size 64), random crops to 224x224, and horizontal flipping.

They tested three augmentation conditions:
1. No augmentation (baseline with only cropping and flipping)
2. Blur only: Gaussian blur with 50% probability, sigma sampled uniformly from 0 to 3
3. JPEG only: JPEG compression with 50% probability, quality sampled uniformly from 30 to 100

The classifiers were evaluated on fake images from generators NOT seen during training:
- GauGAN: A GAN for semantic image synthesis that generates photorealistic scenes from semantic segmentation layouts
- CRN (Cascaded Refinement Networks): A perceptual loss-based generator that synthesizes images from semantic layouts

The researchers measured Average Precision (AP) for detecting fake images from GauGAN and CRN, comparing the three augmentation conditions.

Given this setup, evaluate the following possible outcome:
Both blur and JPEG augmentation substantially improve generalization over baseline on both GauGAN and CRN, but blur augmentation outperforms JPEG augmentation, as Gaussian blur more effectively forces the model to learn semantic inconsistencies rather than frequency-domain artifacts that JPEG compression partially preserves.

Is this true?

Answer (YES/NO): NO